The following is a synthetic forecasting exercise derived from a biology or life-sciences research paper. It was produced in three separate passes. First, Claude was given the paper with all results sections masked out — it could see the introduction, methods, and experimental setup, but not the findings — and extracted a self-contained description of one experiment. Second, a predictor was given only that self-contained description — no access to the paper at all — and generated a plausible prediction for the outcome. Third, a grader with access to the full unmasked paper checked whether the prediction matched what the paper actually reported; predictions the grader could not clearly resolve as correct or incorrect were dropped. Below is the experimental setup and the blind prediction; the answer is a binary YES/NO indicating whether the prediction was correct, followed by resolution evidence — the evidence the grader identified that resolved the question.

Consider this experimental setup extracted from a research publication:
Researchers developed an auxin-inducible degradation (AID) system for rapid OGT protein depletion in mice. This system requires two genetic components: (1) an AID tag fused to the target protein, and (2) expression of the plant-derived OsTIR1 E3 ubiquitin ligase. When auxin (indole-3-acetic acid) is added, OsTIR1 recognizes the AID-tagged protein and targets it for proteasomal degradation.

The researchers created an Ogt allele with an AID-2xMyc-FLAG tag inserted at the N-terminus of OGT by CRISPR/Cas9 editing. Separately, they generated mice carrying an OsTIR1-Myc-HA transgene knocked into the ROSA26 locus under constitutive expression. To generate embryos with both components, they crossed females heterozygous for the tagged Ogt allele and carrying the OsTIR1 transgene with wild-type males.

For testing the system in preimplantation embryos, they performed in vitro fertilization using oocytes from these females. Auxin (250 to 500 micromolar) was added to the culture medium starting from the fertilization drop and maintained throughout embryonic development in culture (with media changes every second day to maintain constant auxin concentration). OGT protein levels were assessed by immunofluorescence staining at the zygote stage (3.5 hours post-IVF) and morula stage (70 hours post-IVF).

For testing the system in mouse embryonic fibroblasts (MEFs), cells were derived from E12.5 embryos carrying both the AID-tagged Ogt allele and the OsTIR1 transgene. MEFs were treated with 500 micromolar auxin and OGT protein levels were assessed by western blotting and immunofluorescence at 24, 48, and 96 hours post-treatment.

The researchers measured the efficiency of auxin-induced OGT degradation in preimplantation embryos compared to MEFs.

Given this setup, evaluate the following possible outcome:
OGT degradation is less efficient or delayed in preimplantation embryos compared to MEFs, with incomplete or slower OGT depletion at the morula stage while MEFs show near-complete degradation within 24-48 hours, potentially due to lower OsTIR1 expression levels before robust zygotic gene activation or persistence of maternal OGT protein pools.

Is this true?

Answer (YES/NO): YES